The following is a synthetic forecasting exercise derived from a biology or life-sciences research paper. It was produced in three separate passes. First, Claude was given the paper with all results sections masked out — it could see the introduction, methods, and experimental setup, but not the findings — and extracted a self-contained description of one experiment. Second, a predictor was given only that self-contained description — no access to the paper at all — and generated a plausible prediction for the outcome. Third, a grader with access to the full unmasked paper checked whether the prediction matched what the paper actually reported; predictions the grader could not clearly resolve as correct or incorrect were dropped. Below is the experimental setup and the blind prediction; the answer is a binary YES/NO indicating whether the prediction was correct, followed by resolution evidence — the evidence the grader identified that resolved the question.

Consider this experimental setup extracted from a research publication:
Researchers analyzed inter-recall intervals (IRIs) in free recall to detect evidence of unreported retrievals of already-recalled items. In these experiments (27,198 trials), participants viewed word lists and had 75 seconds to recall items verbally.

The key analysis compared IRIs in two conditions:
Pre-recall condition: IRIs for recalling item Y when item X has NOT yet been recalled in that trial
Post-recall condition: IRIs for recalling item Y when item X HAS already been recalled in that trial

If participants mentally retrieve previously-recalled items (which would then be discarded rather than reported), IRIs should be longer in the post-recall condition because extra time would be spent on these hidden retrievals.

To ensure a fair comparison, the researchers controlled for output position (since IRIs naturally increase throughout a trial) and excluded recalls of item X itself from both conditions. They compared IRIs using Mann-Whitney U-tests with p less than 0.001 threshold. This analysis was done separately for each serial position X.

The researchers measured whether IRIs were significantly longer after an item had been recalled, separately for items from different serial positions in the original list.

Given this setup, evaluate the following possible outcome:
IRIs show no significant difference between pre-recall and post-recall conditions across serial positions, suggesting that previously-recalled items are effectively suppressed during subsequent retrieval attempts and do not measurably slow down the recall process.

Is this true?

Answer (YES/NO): NO